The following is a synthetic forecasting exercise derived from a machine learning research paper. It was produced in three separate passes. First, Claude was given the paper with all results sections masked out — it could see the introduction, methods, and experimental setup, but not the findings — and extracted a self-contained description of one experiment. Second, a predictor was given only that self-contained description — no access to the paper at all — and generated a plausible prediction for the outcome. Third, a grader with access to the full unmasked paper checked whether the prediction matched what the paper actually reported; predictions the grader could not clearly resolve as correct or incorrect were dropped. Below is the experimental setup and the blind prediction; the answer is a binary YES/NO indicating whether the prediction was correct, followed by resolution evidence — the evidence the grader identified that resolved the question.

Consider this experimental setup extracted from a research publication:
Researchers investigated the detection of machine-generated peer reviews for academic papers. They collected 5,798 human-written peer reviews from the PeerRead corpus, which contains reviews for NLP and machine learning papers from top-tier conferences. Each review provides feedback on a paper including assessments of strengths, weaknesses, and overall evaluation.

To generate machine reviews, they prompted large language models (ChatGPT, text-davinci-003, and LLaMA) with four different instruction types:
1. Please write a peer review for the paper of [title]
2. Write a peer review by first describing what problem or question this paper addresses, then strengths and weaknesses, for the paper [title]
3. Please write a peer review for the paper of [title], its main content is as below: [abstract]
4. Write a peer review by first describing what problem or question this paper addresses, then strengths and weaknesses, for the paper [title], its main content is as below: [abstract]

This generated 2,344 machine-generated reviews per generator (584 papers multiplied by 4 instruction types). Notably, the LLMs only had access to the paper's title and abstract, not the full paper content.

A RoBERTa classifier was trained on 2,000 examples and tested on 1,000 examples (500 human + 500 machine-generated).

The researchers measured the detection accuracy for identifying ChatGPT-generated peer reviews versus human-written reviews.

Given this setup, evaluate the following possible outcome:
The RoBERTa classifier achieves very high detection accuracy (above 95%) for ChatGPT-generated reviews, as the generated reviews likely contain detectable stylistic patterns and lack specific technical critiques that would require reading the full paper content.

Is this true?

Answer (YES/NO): YES